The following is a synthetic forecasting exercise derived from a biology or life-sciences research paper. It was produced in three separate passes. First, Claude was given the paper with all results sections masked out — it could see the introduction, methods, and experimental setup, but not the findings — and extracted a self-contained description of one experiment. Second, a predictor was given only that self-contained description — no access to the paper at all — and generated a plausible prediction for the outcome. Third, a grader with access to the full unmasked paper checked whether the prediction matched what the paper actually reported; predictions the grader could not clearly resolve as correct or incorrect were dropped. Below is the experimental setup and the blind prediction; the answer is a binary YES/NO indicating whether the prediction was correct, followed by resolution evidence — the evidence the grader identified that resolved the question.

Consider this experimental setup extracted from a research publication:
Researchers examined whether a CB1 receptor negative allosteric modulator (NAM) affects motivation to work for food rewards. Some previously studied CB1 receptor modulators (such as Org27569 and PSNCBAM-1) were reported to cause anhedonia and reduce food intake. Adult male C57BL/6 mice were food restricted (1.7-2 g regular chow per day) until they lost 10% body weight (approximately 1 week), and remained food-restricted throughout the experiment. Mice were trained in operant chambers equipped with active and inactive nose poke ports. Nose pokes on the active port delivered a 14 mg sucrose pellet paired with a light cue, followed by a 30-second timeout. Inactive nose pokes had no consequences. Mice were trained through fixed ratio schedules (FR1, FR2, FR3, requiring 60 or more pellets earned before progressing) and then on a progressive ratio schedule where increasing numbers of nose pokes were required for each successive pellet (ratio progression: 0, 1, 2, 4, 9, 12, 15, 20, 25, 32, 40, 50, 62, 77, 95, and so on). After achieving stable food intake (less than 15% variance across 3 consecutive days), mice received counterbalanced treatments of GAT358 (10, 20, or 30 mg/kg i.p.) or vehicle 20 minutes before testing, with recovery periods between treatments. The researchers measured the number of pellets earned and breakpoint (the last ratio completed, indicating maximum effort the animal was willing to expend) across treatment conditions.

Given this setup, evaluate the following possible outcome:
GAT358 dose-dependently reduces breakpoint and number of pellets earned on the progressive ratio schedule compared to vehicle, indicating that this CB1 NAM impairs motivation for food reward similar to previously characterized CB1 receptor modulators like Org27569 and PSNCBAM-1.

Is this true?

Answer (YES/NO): NO